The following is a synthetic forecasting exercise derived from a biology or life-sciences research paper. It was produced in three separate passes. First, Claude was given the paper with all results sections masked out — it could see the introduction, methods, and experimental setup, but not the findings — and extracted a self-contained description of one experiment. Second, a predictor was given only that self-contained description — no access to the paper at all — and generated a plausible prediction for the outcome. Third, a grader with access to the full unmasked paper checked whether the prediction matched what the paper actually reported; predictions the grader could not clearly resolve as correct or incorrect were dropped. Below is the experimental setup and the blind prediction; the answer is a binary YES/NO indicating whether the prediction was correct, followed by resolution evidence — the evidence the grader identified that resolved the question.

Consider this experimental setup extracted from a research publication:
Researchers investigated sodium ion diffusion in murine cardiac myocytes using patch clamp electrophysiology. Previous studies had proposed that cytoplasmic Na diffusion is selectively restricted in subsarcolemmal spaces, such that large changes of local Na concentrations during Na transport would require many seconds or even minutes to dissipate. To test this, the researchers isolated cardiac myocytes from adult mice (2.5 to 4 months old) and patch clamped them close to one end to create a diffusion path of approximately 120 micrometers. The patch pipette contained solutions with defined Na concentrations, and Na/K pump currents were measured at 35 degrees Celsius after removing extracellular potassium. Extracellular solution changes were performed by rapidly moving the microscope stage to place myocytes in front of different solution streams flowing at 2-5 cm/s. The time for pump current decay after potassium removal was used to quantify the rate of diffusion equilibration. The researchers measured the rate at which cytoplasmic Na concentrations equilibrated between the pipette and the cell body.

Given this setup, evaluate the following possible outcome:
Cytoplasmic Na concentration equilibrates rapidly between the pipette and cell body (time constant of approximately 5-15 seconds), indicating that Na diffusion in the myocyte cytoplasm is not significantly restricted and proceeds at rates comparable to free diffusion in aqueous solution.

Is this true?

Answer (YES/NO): NO